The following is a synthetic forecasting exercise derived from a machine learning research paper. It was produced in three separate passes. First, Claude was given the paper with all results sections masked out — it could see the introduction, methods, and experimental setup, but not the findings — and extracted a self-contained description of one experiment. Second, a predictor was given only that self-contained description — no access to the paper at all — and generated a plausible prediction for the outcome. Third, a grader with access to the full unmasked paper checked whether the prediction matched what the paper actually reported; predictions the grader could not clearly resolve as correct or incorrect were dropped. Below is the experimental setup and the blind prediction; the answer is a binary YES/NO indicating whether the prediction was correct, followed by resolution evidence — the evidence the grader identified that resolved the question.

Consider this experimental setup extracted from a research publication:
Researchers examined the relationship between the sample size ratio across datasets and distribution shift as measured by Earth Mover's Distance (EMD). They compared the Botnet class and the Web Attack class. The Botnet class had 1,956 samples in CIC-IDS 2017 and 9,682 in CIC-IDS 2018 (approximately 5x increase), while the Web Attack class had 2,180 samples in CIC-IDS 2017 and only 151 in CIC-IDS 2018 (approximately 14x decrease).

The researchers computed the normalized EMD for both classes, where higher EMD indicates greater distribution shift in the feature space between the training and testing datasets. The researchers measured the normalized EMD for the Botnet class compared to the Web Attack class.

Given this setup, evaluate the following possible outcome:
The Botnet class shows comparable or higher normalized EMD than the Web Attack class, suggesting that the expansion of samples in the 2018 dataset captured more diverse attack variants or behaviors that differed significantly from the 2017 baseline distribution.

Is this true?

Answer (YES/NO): YES